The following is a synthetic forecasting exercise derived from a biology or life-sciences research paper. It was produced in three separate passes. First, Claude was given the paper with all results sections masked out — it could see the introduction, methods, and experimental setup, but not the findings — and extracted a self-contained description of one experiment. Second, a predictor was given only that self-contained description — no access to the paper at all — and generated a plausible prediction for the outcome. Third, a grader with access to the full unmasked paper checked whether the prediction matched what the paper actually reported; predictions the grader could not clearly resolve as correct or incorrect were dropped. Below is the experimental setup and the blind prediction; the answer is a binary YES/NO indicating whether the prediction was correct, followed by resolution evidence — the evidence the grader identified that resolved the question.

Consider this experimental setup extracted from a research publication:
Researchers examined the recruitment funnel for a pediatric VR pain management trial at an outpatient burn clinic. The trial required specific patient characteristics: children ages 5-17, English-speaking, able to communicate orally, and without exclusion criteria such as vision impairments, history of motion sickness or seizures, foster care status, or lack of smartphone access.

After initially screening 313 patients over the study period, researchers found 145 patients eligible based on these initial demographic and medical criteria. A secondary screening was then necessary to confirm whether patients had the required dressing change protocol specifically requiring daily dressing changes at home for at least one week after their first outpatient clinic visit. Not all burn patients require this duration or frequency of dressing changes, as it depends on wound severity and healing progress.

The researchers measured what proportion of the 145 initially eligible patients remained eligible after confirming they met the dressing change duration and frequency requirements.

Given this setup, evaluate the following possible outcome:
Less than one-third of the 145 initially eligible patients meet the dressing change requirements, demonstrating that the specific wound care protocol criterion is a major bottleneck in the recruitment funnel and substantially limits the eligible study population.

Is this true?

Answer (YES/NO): NO